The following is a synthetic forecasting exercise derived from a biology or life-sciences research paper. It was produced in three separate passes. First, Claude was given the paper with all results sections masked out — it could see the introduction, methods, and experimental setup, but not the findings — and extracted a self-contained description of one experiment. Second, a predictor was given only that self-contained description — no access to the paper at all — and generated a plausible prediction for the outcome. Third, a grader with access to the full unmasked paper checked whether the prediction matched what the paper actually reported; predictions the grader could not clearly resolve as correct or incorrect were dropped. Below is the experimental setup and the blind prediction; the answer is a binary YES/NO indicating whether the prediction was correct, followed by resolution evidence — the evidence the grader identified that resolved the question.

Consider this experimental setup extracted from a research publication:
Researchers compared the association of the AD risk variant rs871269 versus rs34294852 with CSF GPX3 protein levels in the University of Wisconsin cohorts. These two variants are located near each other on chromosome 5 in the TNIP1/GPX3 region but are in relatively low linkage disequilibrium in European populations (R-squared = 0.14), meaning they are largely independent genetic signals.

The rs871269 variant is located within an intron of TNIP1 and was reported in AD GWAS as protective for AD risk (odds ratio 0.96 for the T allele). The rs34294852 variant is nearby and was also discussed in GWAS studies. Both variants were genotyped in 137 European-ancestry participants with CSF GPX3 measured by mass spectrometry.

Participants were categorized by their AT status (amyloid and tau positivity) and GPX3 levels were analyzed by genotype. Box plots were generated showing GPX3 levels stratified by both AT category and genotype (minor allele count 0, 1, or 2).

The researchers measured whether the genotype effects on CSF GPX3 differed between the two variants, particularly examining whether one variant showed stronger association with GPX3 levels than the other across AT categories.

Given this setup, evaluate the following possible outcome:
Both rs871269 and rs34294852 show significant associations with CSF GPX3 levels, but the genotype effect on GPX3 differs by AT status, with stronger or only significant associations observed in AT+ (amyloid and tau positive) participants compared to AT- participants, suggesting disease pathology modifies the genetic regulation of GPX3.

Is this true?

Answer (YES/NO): NO